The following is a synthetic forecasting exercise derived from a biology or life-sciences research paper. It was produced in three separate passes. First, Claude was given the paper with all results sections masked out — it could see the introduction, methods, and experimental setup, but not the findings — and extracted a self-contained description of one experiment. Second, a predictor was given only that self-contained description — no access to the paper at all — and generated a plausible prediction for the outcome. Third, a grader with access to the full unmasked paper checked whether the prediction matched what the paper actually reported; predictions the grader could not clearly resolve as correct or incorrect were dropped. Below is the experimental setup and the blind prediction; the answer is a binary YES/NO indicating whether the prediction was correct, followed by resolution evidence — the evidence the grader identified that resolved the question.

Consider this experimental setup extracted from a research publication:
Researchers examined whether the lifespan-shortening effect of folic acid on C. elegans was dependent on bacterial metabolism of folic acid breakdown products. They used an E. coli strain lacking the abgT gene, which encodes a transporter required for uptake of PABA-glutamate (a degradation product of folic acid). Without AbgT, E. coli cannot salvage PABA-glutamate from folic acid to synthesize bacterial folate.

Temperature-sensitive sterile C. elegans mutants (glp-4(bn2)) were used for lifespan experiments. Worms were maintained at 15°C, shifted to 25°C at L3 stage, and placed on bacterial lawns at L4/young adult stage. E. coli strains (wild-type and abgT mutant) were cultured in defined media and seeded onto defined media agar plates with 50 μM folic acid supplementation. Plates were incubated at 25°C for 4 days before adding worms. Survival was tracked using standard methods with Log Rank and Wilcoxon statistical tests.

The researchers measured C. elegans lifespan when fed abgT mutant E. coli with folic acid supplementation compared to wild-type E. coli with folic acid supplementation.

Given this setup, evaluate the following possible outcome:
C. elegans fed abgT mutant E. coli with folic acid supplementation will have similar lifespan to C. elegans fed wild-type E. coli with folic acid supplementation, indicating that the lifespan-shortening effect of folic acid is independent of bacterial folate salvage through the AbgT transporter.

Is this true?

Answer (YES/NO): YES